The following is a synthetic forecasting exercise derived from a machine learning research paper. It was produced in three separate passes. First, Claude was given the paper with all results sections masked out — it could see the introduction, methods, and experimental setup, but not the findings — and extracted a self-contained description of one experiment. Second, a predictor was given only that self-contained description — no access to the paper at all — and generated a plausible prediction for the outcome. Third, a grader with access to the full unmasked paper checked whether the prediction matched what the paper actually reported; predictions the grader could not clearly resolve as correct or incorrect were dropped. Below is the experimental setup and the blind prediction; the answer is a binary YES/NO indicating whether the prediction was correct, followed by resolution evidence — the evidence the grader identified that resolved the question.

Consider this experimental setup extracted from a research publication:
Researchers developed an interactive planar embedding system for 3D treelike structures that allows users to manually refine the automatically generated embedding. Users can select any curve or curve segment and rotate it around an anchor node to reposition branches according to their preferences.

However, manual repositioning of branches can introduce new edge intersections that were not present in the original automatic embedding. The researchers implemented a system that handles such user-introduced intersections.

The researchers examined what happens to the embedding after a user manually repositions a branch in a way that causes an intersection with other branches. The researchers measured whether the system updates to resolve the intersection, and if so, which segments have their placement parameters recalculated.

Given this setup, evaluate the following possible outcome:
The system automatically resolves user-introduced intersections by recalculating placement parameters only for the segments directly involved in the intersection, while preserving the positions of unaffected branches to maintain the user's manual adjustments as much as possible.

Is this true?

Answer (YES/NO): NO